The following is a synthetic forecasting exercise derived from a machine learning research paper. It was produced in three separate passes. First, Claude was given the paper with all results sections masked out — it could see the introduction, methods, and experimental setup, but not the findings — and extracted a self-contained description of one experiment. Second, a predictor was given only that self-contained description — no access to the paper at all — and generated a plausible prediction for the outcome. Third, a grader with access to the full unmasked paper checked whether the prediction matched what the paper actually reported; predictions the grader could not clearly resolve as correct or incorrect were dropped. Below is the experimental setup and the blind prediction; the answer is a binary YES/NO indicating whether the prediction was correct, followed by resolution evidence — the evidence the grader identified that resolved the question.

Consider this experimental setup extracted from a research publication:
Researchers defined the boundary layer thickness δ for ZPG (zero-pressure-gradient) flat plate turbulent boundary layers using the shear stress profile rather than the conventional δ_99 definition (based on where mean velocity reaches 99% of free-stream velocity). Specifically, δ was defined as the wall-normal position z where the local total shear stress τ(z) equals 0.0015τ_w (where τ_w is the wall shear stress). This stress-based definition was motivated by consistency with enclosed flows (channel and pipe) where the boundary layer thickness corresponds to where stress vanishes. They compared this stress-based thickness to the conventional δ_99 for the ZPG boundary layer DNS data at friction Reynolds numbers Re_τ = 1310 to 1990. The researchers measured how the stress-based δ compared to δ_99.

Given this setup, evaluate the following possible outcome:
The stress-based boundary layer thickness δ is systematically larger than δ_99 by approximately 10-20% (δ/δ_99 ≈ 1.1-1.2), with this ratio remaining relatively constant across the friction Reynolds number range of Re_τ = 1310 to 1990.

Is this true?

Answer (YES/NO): NO